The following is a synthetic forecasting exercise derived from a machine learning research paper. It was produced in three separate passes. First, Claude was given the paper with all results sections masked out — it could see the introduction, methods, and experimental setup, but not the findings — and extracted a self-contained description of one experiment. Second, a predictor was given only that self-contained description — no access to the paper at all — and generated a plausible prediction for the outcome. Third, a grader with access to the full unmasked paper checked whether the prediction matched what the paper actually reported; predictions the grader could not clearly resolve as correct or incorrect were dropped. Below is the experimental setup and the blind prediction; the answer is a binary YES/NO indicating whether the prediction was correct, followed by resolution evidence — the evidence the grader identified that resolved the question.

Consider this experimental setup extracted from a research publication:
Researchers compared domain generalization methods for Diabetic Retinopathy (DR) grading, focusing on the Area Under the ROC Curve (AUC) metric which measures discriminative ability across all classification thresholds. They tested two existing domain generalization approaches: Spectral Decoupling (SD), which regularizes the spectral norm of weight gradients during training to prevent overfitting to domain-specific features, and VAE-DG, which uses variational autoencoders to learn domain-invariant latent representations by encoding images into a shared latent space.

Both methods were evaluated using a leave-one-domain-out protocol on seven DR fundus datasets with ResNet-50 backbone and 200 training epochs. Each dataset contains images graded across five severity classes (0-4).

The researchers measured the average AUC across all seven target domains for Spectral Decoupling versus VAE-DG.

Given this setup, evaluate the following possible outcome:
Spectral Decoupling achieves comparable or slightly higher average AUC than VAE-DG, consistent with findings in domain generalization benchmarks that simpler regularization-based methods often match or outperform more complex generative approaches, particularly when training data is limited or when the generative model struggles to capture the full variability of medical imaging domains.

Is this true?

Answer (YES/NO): YES